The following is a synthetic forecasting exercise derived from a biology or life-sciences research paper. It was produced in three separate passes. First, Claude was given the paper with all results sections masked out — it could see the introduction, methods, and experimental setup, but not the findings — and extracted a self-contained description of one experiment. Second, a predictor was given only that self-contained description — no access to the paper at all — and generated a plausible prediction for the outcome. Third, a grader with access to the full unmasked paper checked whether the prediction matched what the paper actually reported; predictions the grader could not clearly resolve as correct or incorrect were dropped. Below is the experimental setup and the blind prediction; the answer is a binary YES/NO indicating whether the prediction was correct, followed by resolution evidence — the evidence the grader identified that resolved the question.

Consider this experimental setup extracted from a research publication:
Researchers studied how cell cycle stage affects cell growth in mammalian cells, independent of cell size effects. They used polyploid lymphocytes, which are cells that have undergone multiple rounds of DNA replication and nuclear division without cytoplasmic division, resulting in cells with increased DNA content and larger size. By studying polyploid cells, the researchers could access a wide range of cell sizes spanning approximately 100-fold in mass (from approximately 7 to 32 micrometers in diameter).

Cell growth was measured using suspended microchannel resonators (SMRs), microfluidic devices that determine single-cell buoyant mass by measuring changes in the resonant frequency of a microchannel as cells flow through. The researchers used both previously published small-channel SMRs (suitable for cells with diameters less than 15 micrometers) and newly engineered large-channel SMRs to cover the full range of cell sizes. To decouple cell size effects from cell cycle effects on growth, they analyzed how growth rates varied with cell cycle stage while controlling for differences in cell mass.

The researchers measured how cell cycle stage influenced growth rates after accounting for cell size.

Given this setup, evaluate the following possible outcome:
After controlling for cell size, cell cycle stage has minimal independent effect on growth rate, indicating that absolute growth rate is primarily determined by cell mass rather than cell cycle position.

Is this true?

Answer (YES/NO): NO